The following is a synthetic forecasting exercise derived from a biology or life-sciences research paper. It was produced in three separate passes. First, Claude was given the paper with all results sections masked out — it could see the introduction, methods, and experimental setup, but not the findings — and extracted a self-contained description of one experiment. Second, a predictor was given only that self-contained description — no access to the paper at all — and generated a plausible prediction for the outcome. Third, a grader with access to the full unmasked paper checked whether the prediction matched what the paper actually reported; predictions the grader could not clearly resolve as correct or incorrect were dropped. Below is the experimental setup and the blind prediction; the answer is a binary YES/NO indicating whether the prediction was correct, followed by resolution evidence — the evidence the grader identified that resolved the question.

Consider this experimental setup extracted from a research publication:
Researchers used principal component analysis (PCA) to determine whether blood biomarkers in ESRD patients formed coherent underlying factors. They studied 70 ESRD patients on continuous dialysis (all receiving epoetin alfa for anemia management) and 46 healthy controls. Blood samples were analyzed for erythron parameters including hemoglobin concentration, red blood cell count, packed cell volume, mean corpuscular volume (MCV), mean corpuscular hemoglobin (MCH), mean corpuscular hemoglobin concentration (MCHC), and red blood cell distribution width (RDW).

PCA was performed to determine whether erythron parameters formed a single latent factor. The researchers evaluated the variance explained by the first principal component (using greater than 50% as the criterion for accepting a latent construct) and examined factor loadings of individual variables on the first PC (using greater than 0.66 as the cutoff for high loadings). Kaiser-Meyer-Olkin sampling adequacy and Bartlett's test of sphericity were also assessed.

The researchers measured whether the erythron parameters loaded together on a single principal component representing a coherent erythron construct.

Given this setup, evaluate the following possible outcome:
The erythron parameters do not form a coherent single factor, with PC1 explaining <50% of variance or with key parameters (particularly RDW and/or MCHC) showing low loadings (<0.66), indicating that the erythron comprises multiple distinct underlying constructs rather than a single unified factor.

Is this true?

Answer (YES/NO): NO